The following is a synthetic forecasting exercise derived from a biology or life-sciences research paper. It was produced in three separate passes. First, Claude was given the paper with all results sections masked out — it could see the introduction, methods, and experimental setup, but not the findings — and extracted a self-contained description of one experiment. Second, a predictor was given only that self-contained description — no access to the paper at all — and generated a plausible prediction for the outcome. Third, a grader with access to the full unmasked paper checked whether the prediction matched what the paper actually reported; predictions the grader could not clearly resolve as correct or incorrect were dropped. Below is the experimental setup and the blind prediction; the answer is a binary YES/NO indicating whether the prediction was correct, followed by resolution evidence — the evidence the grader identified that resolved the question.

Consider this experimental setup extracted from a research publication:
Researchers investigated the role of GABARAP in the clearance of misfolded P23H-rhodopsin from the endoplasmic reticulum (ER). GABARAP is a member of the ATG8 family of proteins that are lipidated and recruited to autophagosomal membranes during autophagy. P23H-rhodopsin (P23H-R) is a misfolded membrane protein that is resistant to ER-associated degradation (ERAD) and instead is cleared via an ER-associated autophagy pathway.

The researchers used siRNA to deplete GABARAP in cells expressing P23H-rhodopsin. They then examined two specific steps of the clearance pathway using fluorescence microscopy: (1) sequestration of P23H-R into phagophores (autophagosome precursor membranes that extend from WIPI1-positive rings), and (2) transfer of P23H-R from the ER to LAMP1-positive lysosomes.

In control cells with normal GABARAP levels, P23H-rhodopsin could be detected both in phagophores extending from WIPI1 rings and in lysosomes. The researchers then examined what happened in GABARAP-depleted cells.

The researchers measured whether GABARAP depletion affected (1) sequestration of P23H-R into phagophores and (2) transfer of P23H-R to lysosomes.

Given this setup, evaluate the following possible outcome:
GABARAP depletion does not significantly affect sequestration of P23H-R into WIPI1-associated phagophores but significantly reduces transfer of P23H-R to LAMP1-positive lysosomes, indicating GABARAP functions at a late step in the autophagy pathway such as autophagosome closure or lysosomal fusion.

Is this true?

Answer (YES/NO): YES